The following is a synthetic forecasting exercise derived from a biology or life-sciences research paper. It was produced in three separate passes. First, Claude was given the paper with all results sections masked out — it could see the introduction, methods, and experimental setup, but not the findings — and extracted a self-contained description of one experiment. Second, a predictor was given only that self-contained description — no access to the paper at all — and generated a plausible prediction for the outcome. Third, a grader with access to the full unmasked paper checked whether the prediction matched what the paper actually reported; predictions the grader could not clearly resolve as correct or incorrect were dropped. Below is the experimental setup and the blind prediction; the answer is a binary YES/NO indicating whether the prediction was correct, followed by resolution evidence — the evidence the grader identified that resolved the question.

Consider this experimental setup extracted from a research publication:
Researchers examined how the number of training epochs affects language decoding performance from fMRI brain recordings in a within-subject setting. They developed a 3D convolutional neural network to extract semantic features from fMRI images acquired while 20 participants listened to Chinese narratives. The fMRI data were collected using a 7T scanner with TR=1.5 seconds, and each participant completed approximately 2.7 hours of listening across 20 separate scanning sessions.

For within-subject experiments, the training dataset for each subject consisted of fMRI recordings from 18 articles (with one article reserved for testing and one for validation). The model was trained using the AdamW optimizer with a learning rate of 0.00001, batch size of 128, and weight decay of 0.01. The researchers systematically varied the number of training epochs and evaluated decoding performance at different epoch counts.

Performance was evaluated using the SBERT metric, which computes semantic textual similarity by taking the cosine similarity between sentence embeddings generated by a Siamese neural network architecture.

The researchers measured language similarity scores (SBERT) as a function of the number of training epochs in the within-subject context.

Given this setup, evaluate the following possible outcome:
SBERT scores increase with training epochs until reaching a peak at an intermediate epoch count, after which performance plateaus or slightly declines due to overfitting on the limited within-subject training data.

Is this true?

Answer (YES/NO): YES